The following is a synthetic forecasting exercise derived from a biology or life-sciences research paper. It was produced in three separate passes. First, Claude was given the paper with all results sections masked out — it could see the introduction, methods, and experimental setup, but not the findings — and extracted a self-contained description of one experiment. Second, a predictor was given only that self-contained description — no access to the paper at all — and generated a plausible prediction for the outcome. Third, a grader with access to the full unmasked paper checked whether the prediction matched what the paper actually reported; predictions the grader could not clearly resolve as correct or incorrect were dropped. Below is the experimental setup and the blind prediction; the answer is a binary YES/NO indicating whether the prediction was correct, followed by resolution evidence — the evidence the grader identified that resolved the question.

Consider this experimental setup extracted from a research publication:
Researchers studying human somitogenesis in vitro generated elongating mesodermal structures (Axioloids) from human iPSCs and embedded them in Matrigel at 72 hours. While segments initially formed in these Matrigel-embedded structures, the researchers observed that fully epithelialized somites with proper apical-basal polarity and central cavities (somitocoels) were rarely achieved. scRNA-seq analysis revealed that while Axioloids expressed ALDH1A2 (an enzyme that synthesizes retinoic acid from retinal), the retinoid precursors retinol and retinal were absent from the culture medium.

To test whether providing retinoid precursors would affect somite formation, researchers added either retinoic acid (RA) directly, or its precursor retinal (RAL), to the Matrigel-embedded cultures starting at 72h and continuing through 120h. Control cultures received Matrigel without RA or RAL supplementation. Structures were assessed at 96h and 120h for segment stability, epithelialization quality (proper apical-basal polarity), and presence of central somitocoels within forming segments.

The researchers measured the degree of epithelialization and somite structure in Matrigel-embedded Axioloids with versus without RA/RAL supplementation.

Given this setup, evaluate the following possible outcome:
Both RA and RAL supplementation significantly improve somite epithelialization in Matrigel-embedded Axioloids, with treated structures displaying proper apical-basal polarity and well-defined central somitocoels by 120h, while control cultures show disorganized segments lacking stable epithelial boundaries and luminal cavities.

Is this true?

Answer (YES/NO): YES